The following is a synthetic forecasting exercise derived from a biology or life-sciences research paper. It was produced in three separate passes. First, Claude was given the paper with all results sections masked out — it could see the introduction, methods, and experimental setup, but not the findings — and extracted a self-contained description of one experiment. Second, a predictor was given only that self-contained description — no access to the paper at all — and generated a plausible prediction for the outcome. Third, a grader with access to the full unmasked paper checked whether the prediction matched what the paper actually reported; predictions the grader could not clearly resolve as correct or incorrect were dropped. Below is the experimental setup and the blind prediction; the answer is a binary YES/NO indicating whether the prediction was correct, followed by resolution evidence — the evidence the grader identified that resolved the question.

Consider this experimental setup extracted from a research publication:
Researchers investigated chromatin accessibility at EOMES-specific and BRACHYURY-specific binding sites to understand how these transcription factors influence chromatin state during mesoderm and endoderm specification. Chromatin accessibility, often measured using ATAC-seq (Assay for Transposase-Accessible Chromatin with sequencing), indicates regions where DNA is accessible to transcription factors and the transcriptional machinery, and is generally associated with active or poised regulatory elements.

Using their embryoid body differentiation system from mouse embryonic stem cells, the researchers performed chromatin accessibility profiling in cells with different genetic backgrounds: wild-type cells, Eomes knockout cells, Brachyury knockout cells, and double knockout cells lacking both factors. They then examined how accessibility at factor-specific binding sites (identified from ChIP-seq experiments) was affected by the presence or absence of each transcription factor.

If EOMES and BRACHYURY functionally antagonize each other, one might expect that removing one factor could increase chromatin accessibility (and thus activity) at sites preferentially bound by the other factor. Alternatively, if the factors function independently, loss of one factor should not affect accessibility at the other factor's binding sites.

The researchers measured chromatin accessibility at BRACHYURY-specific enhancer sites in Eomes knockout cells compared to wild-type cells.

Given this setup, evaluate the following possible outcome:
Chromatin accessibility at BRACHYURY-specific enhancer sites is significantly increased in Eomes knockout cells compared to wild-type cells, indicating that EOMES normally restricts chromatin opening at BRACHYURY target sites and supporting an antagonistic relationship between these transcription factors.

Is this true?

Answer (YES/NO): YES